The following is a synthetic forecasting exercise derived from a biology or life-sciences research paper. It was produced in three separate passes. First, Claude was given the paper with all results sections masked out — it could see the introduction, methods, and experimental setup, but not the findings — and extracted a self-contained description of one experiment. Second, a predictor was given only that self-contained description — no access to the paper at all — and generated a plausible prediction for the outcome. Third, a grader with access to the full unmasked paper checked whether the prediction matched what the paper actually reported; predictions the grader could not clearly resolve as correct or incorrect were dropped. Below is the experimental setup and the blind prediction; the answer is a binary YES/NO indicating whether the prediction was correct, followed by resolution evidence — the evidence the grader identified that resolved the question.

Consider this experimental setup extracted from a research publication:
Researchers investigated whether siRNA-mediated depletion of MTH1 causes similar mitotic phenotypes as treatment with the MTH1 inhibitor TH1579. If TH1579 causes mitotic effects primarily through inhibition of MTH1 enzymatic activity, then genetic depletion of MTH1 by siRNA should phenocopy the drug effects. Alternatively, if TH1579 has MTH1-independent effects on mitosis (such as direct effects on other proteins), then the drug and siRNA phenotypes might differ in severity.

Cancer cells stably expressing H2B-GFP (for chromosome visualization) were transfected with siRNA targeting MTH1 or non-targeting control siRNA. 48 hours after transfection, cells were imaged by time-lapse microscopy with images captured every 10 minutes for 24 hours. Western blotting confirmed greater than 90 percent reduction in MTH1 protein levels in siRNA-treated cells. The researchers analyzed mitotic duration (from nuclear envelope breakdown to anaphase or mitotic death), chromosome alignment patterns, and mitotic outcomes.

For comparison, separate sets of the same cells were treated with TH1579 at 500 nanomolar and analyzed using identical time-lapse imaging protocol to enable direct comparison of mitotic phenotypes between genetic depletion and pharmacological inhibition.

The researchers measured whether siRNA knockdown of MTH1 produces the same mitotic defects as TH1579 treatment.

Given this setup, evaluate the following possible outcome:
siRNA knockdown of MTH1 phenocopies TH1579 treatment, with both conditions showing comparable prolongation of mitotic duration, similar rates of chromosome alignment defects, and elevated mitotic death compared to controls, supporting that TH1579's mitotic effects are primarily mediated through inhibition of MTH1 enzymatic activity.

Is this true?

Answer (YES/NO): NO